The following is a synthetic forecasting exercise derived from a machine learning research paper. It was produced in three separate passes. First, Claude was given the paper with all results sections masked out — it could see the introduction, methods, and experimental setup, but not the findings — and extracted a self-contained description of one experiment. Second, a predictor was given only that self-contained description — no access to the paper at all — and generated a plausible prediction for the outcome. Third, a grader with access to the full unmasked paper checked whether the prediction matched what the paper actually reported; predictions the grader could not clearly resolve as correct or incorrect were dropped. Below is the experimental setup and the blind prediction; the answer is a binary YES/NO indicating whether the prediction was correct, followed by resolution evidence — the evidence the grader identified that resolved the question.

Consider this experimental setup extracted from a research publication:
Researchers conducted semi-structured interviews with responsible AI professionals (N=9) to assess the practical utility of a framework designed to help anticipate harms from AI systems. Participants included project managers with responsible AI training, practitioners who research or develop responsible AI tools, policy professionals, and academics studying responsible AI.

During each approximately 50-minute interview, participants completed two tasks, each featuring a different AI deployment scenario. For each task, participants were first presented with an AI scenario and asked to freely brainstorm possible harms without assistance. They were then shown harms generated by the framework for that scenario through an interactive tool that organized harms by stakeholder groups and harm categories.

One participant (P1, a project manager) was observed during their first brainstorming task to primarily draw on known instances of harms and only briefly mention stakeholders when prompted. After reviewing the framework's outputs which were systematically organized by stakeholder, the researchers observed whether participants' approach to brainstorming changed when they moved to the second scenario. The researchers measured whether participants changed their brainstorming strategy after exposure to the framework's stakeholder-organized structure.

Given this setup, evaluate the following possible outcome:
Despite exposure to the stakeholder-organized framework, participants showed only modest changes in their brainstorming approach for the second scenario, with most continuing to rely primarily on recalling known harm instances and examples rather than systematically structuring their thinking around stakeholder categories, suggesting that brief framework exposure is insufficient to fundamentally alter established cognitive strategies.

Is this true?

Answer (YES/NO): NO